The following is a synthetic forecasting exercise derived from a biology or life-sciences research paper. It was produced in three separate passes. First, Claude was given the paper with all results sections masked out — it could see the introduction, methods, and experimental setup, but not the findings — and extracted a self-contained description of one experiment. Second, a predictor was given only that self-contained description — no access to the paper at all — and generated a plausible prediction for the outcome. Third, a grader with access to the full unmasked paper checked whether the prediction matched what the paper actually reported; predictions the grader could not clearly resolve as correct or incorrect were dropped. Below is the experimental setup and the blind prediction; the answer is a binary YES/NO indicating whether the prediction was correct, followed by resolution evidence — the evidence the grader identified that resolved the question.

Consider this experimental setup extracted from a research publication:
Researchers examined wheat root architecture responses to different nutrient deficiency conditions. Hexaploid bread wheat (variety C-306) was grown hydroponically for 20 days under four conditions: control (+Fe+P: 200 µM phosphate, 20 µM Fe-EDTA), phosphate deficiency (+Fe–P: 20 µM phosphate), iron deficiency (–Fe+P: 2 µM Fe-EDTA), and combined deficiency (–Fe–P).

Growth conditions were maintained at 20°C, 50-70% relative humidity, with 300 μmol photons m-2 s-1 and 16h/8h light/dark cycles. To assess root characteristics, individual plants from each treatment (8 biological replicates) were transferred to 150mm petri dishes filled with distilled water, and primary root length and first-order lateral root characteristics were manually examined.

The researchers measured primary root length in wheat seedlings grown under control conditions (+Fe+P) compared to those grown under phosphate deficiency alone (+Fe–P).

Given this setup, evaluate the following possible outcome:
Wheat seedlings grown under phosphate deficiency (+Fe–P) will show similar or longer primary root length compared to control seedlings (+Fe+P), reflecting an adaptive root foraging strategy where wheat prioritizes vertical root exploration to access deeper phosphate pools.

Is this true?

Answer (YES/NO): YES